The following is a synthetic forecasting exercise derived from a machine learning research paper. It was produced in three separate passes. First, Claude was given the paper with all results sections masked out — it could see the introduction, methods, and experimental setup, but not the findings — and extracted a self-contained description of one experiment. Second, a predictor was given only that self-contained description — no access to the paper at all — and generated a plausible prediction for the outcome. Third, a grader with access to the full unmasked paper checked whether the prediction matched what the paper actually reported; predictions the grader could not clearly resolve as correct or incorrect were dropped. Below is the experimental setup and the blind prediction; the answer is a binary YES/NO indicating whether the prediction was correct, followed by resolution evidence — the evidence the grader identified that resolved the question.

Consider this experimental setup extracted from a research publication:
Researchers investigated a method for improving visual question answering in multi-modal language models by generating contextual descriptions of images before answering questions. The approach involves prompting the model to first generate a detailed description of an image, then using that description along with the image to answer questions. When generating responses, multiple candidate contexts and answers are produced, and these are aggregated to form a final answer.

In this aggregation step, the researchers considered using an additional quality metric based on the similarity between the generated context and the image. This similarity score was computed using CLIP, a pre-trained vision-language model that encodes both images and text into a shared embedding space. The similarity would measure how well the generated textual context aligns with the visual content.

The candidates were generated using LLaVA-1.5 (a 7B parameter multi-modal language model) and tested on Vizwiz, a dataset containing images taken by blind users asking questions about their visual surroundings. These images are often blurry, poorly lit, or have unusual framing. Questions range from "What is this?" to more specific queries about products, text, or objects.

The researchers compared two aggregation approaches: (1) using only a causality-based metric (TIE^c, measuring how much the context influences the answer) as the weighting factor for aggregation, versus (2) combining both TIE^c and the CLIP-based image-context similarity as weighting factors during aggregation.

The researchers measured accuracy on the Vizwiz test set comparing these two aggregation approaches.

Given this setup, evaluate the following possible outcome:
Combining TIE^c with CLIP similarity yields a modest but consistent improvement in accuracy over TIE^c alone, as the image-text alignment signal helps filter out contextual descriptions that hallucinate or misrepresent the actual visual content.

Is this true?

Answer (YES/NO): NO